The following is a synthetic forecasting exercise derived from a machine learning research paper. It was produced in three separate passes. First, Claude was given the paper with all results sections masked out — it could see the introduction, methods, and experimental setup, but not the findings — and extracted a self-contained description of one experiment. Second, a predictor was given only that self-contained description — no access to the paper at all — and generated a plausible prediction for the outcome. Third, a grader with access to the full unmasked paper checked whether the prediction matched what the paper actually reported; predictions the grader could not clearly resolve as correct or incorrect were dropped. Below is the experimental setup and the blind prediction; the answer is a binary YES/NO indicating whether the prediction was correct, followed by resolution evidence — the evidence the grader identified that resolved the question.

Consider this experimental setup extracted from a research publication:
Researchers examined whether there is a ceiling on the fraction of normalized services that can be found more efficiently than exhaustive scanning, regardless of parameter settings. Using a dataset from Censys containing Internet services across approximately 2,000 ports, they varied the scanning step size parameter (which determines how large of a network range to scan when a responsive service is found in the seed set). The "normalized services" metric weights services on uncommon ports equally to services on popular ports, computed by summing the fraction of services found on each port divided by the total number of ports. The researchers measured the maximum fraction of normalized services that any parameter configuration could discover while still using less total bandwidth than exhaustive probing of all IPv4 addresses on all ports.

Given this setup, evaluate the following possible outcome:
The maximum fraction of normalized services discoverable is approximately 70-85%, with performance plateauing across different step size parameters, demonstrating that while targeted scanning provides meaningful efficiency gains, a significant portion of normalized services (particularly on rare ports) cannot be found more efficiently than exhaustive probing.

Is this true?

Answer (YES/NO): YES